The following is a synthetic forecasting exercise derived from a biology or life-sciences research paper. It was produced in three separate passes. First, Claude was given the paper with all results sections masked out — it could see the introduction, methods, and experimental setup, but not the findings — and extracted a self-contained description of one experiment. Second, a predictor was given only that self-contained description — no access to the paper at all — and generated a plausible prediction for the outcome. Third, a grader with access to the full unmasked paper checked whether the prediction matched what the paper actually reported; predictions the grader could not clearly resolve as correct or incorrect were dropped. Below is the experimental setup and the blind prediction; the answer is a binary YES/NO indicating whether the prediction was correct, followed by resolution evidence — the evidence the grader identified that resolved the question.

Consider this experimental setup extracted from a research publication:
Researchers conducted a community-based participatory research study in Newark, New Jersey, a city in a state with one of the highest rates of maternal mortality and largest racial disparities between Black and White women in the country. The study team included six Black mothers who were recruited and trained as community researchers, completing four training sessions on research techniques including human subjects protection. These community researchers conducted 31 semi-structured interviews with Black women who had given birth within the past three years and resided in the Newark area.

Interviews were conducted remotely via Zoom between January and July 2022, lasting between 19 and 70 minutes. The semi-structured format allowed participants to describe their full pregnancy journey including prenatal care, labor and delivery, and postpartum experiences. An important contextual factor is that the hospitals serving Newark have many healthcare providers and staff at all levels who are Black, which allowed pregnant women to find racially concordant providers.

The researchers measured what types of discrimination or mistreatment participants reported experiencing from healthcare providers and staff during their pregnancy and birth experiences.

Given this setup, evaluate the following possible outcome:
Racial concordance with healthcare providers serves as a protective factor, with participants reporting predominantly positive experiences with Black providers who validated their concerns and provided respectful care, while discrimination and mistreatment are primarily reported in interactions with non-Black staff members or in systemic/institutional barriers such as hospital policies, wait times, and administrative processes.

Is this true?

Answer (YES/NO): NO